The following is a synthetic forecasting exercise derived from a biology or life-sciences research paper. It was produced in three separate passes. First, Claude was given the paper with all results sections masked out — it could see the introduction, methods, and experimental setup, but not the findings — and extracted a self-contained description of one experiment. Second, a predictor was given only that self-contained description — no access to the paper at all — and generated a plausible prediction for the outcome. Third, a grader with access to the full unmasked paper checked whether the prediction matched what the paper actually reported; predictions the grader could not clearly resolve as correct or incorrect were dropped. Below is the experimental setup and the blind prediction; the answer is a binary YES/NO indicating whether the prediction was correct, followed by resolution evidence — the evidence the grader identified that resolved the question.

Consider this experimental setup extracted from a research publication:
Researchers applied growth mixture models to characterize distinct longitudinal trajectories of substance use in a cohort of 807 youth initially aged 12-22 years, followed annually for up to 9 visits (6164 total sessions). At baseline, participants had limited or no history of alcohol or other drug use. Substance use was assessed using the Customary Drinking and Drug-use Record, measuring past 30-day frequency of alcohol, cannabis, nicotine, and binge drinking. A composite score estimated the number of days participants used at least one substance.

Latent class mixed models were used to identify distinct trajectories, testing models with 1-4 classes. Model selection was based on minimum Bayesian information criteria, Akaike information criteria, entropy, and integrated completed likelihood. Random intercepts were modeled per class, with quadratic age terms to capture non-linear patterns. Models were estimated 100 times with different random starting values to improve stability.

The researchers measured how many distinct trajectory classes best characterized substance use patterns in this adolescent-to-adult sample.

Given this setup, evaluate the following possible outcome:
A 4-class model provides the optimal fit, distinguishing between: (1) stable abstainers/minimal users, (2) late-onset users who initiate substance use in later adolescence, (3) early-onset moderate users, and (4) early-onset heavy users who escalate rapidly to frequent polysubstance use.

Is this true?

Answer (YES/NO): NO